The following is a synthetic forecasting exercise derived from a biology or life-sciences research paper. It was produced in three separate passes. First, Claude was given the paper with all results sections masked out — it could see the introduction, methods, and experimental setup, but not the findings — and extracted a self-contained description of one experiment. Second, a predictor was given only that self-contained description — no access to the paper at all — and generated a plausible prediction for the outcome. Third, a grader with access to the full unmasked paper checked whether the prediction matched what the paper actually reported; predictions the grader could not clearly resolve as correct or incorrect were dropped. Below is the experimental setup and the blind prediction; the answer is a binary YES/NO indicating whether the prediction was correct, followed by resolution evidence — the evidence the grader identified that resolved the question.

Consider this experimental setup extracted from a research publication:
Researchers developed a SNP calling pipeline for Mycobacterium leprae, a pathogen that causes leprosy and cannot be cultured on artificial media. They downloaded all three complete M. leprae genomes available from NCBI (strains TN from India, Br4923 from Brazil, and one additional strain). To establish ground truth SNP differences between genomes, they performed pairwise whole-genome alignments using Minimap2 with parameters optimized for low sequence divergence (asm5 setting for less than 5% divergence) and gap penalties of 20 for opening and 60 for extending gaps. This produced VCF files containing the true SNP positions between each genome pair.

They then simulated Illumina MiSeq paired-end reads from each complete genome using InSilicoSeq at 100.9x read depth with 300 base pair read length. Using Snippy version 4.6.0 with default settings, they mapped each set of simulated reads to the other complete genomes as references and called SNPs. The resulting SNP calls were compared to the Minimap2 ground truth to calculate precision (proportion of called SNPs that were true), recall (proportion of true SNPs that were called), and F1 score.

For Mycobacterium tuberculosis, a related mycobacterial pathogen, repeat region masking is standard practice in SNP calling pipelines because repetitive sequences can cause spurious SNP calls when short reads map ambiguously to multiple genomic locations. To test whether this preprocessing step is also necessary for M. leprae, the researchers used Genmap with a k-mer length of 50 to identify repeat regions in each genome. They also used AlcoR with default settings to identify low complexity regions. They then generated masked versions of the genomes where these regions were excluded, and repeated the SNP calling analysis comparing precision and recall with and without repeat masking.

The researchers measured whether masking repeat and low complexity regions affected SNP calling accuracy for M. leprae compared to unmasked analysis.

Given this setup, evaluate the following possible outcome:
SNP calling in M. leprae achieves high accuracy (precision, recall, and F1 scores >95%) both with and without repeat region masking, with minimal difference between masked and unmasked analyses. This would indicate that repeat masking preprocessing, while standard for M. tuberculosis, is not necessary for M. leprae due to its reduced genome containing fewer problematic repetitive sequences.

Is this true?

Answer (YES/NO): NO